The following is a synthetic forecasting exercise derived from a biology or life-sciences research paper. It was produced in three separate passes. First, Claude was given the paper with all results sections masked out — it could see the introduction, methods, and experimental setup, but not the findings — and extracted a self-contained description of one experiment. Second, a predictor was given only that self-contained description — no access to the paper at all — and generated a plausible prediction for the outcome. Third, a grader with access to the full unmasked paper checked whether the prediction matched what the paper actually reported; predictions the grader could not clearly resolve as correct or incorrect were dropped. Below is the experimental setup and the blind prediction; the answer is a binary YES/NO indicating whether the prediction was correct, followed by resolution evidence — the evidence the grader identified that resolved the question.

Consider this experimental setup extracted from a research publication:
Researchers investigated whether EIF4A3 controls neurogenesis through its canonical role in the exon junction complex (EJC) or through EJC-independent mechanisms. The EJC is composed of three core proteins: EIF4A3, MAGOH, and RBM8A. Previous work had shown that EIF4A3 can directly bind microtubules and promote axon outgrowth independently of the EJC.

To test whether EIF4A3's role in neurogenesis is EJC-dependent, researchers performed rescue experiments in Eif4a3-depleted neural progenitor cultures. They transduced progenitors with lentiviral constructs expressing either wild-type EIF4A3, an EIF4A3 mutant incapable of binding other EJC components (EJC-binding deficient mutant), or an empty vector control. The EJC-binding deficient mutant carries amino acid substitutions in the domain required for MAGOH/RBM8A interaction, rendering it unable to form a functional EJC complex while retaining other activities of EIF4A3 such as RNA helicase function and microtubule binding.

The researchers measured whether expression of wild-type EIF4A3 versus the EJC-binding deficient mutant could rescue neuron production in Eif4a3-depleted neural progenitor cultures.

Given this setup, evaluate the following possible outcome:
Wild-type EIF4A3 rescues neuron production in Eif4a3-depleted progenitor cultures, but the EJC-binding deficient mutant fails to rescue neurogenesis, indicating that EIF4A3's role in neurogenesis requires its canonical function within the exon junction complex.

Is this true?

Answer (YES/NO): YES